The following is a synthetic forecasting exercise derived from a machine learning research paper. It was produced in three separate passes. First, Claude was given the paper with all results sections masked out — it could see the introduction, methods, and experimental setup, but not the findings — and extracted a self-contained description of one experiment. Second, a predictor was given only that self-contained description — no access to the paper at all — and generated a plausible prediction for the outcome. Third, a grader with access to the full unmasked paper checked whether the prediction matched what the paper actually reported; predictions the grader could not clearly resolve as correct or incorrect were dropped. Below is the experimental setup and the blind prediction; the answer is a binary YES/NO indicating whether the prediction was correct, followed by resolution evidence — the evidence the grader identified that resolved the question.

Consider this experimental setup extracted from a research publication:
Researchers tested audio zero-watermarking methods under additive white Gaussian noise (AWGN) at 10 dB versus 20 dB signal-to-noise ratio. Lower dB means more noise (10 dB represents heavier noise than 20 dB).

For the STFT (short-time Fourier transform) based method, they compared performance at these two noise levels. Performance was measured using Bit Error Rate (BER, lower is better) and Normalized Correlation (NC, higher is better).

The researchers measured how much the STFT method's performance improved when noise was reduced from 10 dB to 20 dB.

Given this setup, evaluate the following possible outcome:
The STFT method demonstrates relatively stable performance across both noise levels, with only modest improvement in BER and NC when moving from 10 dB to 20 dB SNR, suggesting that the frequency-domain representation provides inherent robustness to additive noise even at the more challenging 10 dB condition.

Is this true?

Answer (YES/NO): YES